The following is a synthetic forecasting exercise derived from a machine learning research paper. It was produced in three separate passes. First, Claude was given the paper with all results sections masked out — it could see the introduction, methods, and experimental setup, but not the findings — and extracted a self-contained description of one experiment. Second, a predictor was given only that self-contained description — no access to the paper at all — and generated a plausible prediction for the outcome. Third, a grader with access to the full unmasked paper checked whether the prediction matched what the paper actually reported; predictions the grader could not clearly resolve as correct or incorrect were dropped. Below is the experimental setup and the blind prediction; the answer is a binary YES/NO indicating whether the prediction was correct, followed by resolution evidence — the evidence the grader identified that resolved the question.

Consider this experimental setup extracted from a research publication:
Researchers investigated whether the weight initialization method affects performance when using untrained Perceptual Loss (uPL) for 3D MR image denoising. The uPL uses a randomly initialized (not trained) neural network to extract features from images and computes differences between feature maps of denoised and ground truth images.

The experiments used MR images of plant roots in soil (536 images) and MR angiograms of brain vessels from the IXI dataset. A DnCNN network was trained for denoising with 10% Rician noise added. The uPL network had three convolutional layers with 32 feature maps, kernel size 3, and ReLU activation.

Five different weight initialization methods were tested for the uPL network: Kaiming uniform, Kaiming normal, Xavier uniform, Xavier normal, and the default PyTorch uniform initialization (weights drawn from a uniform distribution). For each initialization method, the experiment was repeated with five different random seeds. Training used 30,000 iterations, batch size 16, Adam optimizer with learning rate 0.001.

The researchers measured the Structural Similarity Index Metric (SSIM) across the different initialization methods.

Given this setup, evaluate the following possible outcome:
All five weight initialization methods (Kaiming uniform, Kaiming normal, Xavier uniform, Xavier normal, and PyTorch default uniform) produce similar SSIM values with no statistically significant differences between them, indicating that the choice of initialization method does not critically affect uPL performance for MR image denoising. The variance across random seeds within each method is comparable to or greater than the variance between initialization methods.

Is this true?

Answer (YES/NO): NO